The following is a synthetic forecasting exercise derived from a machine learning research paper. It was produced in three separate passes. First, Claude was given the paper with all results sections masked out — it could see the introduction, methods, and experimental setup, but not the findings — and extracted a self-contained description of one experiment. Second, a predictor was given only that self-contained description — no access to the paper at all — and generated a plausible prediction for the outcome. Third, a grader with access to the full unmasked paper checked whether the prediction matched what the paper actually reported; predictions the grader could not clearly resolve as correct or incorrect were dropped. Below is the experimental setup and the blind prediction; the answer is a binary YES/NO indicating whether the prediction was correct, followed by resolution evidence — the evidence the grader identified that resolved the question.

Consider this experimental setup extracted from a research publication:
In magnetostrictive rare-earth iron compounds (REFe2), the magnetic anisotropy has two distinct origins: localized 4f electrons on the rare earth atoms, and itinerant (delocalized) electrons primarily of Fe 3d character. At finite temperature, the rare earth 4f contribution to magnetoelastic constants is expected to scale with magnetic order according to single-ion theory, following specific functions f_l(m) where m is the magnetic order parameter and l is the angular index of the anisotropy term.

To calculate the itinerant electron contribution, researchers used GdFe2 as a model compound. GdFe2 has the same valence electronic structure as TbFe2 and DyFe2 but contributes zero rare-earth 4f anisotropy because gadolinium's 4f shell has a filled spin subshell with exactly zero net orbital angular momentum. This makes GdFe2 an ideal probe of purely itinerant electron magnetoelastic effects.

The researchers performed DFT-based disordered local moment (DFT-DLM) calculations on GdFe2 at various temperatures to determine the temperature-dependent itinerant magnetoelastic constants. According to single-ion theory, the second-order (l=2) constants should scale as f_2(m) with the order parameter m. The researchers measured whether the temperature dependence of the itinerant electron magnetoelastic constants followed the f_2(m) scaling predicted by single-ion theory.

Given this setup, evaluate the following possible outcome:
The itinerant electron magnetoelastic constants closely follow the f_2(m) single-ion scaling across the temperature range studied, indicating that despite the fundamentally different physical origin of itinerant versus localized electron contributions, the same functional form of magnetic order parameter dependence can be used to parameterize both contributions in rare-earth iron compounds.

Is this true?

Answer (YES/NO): NO